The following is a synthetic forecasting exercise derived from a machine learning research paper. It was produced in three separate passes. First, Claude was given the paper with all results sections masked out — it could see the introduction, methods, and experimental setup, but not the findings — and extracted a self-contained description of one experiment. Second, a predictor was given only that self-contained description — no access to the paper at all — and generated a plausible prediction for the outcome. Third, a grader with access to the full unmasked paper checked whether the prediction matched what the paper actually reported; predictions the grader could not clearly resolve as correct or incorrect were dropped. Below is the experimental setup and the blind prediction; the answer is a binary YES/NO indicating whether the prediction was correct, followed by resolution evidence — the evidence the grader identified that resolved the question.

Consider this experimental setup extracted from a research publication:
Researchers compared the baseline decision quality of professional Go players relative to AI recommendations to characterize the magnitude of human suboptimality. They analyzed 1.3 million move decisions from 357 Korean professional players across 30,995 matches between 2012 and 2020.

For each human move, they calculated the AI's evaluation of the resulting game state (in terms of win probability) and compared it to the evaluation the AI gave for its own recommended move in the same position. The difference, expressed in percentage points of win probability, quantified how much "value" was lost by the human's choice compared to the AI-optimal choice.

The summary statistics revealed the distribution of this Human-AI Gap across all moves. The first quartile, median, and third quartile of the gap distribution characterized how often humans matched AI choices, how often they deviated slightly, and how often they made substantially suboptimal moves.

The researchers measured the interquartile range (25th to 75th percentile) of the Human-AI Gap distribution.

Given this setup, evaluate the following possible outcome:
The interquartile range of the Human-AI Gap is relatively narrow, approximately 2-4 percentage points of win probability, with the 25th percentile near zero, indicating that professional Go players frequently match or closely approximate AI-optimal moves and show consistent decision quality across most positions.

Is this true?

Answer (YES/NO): NO